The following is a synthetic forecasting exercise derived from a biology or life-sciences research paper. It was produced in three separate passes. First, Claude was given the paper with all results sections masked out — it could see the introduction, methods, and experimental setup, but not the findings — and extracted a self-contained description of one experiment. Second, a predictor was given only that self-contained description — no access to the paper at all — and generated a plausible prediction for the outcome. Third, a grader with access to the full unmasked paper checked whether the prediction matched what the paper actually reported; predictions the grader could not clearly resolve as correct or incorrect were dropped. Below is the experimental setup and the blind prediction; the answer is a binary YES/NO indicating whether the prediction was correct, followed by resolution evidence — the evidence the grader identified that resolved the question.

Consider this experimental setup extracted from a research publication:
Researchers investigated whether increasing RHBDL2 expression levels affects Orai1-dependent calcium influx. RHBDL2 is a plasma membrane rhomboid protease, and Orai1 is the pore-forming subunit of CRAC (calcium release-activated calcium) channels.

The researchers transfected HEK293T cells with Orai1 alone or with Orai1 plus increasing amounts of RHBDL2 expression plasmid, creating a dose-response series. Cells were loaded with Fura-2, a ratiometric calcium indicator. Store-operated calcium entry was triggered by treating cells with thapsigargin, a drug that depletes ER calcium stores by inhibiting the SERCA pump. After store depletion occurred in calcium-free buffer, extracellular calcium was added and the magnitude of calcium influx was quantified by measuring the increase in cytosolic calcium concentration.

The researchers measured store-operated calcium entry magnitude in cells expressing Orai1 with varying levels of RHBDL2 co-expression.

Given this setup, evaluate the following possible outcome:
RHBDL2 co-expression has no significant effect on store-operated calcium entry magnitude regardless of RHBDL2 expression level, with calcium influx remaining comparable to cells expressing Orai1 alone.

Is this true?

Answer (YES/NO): NO